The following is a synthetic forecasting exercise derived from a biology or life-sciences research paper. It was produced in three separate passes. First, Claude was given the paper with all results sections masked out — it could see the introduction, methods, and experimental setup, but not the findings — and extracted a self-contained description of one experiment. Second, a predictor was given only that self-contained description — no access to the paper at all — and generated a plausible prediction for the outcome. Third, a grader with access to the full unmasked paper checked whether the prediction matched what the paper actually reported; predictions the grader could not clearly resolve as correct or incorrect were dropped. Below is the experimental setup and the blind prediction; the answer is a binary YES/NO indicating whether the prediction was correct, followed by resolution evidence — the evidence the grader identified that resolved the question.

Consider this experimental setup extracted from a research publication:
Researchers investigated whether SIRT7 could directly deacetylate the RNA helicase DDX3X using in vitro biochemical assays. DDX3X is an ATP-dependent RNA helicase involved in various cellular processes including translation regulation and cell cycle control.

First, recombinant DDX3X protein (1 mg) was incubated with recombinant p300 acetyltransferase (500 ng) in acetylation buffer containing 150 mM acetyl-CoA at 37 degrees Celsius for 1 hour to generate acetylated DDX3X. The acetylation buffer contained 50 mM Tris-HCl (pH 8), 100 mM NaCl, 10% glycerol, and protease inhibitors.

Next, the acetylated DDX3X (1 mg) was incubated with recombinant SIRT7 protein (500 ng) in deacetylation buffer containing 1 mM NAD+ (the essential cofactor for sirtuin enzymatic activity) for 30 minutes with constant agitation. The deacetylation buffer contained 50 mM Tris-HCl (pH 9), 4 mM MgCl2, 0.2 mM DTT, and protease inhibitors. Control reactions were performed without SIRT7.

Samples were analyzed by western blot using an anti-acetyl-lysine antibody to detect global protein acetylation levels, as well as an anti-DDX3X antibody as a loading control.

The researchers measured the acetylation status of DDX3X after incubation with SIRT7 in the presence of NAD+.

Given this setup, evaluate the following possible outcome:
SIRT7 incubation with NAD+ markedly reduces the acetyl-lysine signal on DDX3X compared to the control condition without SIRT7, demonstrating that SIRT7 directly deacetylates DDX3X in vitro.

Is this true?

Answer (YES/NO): YES